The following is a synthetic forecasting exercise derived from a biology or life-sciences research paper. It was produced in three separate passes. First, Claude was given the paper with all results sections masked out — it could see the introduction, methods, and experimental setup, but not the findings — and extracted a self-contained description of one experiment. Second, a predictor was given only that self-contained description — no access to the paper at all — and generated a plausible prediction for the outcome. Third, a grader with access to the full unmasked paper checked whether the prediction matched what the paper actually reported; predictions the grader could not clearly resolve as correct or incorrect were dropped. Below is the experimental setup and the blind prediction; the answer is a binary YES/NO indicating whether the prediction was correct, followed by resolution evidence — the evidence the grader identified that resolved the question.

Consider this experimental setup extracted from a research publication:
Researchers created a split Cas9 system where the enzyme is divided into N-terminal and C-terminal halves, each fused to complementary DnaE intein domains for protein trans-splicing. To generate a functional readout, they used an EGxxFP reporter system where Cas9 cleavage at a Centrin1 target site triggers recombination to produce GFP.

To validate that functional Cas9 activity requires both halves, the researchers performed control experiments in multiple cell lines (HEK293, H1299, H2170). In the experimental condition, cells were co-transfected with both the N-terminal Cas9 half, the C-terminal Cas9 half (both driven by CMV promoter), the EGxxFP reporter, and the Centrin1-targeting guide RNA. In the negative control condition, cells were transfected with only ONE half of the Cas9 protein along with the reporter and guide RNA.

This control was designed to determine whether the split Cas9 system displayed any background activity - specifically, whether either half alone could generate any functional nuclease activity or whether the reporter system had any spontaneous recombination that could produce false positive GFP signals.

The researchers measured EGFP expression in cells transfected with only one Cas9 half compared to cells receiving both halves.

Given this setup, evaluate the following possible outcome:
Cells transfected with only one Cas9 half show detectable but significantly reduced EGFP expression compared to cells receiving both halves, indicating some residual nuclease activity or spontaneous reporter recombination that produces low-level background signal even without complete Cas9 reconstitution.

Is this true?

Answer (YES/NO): NO